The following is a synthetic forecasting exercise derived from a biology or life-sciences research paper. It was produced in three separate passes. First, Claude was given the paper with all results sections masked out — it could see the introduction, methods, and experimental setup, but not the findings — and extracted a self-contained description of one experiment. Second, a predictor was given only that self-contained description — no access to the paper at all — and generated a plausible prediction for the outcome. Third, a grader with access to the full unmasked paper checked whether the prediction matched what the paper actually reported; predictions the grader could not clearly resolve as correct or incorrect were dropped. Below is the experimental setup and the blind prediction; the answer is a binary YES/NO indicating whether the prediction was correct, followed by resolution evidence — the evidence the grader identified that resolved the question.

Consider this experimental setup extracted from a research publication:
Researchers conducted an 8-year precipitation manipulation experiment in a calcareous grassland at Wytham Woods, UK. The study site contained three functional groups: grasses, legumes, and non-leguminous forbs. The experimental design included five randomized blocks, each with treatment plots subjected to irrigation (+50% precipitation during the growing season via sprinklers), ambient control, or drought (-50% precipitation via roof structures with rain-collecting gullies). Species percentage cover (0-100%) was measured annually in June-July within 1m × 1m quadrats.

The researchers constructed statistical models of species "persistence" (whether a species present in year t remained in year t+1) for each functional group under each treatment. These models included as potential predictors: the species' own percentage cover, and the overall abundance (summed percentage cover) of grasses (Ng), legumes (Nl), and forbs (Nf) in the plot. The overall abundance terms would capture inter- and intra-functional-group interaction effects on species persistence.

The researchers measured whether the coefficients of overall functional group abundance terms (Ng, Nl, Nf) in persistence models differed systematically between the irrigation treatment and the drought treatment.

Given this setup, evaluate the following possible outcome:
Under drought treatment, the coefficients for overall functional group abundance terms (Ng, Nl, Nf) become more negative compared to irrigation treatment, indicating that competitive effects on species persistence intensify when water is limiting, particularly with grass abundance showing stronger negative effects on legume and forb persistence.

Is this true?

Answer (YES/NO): NO